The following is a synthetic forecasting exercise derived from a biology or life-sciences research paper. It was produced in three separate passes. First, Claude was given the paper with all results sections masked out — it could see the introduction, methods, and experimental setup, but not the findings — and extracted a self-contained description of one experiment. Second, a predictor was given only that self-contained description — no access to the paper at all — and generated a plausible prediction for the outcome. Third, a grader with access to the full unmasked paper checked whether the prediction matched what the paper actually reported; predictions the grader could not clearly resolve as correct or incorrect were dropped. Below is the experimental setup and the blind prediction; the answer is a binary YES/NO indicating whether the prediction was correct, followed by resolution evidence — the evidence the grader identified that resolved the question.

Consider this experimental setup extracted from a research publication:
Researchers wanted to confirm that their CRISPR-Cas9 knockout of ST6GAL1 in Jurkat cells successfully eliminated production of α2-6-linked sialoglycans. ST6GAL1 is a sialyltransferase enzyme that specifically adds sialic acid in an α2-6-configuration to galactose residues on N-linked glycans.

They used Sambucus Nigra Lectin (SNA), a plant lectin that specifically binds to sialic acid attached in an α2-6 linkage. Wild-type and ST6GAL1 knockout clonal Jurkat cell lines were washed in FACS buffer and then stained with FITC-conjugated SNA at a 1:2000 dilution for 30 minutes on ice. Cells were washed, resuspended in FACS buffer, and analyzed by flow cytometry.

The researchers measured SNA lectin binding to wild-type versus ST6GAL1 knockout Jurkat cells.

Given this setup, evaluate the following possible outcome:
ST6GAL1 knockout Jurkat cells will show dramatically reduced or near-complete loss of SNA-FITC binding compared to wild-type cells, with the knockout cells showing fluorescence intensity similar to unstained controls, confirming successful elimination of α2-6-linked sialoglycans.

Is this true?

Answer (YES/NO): YES